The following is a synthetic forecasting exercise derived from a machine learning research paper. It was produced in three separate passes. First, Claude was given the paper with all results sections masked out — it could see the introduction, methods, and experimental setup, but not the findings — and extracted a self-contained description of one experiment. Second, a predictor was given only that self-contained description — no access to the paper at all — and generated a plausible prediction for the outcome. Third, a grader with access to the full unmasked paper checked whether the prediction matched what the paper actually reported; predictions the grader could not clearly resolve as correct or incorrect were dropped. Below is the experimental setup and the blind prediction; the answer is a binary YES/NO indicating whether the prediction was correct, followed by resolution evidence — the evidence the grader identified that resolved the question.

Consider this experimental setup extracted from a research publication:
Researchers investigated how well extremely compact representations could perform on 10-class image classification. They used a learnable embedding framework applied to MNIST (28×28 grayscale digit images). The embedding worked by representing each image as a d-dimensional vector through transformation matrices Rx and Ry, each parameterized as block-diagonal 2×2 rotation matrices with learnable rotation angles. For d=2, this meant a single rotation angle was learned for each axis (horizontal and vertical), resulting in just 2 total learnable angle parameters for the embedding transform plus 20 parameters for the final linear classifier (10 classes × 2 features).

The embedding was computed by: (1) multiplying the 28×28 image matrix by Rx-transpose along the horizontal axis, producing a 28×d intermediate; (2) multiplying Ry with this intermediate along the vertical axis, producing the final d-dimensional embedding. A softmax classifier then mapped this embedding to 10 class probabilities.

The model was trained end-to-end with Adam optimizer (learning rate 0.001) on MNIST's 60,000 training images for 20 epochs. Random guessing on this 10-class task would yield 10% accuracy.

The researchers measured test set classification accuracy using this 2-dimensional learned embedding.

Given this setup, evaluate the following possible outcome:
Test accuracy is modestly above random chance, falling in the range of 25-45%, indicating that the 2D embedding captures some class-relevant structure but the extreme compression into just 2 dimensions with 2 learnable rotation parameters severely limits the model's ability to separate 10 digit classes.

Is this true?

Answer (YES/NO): NO